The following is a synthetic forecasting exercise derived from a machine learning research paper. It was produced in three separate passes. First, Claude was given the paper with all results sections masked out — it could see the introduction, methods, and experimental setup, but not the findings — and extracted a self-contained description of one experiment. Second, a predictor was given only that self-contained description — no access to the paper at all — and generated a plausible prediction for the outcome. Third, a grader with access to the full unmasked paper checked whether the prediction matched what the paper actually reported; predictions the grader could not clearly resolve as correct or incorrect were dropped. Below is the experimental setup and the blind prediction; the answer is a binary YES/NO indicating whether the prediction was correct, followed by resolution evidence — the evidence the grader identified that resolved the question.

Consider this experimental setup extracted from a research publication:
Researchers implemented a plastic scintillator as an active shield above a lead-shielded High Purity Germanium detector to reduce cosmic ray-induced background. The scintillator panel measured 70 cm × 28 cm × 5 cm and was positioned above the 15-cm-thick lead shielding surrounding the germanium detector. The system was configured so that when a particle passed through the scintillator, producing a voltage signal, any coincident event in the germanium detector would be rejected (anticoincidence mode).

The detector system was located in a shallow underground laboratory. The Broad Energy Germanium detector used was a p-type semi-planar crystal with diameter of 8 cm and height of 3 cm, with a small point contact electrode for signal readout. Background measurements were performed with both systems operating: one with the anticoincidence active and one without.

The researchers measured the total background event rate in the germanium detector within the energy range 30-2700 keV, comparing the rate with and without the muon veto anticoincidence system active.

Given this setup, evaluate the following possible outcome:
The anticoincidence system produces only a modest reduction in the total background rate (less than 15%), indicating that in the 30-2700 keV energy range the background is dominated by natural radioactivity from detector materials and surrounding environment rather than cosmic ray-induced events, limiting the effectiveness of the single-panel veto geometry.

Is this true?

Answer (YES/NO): NO